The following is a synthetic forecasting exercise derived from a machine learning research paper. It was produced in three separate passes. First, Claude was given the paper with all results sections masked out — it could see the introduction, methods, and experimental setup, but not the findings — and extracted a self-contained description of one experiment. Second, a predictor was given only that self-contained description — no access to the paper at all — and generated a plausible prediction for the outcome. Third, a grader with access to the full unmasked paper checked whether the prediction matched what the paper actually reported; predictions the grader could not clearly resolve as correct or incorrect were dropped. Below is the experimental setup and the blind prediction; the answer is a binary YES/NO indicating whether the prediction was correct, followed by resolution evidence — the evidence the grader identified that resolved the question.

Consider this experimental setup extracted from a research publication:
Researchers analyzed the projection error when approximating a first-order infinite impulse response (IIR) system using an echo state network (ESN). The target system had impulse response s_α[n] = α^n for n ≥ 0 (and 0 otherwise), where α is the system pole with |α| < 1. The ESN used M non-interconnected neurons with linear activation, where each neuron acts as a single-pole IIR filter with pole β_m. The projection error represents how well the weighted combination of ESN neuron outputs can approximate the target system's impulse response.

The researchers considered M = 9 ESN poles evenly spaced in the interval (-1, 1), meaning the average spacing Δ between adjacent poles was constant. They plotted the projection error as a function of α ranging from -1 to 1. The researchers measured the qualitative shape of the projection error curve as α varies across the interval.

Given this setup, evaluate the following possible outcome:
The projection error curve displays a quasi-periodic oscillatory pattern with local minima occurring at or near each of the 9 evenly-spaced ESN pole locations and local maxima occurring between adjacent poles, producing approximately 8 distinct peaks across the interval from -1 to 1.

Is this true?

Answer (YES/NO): YES